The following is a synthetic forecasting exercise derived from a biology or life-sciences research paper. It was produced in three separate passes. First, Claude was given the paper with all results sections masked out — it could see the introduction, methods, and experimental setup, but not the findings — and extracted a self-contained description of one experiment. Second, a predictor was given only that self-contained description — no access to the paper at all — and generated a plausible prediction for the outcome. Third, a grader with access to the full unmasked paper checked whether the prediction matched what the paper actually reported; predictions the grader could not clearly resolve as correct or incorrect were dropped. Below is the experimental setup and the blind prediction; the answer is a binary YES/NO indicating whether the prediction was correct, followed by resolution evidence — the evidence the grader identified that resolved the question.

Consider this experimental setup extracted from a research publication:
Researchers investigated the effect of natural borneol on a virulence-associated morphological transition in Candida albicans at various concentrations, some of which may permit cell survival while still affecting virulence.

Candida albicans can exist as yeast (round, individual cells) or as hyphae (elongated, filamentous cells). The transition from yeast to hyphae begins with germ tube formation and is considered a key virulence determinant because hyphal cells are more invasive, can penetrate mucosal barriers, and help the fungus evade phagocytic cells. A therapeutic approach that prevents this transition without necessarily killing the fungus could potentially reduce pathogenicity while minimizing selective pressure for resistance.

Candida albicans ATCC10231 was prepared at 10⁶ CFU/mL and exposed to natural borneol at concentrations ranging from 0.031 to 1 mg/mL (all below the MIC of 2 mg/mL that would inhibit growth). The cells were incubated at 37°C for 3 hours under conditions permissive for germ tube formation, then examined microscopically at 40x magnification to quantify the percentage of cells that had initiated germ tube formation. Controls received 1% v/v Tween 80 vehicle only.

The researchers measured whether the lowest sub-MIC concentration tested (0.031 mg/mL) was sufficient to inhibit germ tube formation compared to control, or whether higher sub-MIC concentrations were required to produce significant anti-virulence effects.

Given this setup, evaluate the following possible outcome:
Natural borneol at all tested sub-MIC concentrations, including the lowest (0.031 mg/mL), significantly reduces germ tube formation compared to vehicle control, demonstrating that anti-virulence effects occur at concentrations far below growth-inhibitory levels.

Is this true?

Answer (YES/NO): NO